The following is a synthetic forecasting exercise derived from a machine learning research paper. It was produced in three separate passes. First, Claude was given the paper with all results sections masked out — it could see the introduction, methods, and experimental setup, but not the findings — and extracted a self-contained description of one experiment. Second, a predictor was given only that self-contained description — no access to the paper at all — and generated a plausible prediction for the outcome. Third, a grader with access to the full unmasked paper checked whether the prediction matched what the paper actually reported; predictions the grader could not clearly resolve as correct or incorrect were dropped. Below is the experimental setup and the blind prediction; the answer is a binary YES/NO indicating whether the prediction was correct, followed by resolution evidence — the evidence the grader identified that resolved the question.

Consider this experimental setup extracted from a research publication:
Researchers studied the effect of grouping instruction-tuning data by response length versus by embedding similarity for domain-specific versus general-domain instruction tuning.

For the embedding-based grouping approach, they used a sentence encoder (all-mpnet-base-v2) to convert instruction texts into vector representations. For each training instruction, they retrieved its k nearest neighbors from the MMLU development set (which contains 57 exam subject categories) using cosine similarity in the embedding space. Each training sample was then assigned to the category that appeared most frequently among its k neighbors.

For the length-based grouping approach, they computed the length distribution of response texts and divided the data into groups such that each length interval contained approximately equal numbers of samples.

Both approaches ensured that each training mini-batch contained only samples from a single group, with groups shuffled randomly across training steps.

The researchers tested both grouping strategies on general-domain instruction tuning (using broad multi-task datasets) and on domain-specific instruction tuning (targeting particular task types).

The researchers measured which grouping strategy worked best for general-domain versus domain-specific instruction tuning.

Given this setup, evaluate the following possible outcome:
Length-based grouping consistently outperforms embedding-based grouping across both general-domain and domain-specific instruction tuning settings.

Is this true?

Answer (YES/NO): YES